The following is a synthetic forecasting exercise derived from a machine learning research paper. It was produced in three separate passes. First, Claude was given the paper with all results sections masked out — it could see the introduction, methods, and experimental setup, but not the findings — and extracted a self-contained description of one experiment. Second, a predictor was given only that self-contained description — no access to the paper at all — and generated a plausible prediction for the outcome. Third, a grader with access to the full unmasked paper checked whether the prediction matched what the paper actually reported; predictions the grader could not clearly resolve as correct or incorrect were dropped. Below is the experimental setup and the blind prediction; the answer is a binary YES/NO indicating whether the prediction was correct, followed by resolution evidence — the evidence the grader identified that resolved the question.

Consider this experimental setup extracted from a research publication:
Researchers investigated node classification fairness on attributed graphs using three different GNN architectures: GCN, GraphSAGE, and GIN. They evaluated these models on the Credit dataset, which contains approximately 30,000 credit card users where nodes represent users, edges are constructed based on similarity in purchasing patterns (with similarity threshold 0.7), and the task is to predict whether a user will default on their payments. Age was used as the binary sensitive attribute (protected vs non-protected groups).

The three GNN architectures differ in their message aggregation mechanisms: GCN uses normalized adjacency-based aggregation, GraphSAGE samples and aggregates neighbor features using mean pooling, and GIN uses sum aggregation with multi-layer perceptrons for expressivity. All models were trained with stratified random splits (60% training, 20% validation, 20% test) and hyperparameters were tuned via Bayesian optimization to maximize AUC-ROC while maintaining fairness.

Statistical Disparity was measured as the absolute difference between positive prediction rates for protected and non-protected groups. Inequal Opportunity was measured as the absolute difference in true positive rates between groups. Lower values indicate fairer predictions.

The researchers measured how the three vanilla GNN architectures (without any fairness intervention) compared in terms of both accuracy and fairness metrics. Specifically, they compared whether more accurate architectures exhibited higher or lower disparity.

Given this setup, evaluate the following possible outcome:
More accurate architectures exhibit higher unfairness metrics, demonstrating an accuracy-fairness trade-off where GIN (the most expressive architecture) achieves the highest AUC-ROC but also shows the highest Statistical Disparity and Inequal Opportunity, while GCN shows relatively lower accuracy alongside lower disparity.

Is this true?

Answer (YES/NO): NO